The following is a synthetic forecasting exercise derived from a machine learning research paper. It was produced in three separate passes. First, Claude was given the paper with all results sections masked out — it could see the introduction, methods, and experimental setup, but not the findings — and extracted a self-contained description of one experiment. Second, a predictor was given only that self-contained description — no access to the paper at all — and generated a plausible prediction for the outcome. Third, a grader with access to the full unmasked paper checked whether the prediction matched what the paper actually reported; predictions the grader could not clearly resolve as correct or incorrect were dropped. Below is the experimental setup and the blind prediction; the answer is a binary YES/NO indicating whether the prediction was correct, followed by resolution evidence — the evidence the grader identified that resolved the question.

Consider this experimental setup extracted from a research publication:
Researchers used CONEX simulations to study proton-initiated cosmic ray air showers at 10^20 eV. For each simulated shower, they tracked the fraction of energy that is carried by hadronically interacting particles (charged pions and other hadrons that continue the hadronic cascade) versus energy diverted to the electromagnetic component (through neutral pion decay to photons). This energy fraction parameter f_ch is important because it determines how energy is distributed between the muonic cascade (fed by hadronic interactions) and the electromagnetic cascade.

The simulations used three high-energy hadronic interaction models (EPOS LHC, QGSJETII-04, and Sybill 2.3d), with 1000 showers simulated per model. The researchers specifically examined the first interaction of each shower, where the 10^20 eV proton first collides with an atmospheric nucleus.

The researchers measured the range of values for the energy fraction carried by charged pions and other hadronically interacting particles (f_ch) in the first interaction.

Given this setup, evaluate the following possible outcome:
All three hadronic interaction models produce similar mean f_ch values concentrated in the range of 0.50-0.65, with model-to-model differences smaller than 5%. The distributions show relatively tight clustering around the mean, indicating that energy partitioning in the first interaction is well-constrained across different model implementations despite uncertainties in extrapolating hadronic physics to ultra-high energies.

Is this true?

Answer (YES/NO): NO